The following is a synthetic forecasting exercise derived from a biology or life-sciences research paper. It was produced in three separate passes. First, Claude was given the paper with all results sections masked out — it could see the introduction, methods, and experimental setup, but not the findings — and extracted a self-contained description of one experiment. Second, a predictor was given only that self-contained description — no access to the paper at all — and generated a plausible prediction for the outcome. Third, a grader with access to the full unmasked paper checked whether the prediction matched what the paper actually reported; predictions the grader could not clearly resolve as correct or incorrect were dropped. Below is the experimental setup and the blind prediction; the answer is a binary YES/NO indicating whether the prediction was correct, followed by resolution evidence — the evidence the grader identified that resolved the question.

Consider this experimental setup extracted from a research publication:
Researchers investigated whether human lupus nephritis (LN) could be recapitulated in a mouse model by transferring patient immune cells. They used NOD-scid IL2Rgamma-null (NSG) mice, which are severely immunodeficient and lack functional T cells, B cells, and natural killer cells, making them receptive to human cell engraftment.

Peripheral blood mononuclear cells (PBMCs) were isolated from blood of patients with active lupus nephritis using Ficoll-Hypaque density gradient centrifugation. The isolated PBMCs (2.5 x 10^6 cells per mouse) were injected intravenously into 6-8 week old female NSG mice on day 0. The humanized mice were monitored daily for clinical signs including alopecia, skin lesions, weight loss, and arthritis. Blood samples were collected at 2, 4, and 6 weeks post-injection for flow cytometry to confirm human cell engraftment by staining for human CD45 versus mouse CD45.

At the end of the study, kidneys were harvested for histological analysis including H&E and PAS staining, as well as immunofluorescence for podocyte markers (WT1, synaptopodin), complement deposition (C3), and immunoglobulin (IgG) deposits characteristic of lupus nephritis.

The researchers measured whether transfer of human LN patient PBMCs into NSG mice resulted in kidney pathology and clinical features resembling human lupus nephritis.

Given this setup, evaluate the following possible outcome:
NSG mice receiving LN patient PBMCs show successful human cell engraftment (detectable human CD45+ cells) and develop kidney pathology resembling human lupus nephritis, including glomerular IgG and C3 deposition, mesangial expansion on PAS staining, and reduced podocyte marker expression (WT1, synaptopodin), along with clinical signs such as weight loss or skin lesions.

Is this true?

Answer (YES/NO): YES